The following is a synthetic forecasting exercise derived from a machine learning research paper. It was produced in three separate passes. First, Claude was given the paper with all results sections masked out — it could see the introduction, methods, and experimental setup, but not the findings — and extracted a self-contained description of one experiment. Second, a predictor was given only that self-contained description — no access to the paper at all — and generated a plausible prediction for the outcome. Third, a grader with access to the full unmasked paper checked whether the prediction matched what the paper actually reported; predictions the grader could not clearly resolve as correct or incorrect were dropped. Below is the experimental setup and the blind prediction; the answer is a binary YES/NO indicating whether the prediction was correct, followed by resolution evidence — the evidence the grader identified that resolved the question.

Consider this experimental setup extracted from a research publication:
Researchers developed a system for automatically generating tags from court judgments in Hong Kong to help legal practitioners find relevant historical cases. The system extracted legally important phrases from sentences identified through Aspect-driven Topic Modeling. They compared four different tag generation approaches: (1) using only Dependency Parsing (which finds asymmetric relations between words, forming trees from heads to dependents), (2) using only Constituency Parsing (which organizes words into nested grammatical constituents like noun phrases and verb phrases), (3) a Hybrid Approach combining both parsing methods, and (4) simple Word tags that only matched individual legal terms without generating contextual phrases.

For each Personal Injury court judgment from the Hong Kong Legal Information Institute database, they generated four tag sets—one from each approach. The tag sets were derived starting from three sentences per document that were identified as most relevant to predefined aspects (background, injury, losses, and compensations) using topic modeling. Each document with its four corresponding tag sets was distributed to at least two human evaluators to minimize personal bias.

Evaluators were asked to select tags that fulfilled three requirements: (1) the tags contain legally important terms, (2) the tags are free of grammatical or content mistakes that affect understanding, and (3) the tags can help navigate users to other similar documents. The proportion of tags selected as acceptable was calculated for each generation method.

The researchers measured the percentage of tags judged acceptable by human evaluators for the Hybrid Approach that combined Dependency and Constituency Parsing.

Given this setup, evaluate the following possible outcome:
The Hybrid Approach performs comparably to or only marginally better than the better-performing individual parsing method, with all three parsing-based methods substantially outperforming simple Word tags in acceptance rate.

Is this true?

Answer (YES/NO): YES